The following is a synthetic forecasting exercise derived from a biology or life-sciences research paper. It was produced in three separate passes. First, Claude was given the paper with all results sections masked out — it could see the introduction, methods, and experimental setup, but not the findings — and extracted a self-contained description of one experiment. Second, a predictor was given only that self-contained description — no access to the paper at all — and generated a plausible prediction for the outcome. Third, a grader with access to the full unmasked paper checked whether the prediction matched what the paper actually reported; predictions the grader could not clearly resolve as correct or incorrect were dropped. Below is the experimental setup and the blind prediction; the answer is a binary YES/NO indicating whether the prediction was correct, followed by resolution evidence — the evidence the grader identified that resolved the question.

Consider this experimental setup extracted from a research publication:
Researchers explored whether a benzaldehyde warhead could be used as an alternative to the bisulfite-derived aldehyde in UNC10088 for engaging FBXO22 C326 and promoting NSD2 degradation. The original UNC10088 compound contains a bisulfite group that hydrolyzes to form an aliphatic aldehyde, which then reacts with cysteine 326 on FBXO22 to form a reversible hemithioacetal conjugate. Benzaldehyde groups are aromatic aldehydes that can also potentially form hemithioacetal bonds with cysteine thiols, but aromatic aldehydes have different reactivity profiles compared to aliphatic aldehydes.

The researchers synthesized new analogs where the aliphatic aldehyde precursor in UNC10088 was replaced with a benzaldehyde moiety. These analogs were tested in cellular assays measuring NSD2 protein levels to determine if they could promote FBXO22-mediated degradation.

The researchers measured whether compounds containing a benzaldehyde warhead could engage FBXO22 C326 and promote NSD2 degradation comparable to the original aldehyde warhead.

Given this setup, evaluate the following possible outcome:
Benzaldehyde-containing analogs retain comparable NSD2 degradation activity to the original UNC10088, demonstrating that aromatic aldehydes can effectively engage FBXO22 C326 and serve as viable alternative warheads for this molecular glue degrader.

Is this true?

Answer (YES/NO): YES